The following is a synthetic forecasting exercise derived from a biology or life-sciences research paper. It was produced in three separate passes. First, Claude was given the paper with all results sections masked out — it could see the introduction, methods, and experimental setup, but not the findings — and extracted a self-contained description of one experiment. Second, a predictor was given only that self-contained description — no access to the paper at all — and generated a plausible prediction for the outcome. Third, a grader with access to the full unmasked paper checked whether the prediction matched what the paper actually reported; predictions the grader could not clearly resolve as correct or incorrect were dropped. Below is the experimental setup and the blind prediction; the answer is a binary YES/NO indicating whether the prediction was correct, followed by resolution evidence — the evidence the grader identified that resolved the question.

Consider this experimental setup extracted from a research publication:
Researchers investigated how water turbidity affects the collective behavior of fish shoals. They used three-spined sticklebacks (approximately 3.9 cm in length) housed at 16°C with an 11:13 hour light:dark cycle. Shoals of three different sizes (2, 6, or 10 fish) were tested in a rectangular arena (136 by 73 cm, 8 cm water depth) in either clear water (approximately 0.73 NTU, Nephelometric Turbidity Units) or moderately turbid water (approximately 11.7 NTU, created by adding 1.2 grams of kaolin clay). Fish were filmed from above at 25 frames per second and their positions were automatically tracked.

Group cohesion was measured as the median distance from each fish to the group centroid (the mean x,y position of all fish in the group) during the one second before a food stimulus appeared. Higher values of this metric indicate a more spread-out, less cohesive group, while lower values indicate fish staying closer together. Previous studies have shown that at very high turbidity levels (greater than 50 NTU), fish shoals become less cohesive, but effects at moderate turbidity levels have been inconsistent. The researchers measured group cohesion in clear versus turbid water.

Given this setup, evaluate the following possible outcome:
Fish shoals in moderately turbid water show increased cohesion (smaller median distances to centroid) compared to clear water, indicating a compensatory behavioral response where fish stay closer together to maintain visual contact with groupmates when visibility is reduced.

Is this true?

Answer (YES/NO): YES